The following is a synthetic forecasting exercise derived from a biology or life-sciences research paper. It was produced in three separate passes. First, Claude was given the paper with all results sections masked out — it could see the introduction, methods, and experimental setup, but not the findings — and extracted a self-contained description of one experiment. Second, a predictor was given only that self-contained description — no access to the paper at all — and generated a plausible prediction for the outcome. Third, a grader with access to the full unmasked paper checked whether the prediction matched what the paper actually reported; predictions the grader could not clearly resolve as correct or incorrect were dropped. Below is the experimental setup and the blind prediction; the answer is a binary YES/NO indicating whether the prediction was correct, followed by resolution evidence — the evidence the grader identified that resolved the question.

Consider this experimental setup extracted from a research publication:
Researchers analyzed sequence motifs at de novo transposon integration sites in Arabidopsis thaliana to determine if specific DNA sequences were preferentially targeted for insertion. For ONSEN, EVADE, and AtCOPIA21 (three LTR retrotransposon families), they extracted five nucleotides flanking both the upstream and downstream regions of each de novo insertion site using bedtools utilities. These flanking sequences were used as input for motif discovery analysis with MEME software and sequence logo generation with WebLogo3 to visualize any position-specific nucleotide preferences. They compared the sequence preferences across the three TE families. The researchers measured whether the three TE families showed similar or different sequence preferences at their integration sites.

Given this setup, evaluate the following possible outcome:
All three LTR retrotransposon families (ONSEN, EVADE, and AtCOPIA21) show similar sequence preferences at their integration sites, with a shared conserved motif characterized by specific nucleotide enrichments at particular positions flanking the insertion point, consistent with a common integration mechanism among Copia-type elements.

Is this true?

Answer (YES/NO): NO